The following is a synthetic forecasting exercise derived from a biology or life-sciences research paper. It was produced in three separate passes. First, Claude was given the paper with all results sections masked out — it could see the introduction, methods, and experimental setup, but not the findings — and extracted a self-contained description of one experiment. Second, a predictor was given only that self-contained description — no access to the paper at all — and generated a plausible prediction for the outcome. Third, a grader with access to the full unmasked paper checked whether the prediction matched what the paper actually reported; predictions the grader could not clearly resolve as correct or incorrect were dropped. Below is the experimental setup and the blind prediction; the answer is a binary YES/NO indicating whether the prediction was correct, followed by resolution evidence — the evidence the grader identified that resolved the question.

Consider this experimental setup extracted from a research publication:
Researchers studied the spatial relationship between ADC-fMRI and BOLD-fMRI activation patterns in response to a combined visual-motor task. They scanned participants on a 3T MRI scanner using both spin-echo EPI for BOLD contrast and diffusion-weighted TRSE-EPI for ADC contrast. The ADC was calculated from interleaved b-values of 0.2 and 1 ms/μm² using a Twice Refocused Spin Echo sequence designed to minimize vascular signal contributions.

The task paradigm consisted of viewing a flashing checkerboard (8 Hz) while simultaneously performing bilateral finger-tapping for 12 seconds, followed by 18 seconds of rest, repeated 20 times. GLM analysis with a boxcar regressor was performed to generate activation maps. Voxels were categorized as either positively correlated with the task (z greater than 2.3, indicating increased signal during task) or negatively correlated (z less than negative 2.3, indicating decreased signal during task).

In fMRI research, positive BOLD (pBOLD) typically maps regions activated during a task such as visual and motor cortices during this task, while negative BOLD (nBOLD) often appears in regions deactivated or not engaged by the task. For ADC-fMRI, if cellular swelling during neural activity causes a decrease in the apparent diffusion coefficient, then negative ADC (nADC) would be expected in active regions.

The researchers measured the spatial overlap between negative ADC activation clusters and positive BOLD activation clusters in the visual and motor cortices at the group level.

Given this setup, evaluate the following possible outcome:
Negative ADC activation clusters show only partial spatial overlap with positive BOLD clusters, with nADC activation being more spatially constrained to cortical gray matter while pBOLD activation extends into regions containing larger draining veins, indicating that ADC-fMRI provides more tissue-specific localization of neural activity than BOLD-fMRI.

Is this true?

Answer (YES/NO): NO